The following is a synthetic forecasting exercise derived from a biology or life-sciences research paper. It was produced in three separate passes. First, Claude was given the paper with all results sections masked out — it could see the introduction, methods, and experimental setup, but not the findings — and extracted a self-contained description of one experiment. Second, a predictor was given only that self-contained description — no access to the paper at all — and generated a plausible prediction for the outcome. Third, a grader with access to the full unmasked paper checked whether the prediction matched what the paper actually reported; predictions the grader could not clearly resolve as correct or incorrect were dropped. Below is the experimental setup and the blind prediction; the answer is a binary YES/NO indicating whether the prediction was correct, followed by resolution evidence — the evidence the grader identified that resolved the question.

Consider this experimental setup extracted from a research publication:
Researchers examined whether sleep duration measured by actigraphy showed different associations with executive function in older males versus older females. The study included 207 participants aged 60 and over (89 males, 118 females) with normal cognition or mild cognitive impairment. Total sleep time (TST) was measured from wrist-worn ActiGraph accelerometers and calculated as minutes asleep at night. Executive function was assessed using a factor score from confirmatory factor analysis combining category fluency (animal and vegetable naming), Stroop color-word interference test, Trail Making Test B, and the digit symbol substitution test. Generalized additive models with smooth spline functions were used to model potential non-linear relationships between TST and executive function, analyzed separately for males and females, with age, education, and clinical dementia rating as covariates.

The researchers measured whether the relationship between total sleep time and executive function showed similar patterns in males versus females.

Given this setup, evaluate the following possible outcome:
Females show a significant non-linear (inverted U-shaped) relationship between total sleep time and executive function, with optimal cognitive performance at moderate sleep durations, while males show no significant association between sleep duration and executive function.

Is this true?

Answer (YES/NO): NO